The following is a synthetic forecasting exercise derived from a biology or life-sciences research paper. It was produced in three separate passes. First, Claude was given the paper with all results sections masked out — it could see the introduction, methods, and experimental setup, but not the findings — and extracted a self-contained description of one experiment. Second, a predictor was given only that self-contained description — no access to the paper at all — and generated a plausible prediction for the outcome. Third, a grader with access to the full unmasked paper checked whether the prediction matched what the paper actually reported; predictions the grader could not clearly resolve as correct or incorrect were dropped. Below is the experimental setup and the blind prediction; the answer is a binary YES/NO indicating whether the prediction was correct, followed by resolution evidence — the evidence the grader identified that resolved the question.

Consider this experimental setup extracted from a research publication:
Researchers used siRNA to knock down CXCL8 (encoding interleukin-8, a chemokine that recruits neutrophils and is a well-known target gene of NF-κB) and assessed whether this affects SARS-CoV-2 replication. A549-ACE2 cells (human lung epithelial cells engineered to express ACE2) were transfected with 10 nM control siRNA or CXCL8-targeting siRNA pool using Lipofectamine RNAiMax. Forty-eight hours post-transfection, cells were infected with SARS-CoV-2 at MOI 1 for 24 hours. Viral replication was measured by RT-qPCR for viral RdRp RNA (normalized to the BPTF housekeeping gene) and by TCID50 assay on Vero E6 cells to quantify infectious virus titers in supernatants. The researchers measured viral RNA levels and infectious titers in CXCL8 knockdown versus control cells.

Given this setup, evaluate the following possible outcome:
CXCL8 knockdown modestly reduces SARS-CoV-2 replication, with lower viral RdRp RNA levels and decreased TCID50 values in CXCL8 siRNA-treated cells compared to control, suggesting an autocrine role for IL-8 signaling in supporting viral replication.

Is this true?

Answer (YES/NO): YES